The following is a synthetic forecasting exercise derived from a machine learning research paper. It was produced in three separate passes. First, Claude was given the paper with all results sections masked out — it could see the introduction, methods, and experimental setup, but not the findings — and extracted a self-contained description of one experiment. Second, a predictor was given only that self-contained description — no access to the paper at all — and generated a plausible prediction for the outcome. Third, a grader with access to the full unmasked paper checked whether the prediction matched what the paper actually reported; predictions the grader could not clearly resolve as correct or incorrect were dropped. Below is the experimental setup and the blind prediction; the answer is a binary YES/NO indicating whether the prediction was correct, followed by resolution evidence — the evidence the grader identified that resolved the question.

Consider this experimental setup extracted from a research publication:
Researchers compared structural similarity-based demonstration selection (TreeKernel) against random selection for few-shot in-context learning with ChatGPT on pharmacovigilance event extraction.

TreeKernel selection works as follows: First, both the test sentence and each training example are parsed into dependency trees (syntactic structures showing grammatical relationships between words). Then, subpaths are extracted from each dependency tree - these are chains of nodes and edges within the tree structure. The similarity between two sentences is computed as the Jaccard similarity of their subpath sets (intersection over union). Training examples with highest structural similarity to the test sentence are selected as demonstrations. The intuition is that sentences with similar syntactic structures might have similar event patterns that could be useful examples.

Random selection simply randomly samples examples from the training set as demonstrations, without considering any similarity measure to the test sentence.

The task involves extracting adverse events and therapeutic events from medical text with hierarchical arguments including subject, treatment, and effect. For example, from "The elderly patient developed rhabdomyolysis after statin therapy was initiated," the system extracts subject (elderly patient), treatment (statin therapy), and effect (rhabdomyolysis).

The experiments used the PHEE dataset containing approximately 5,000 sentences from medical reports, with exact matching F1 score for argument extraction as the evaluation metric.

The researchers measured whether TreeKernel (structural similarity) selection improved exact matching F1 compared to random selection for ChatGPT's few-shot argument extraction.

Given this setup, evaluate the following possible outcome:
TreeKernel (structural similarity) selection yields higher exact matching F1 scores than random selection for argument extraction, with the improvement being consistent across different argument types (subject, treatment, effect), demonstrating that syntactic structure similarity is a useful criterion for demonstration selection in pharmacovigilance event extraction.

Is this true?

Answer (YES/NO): NO